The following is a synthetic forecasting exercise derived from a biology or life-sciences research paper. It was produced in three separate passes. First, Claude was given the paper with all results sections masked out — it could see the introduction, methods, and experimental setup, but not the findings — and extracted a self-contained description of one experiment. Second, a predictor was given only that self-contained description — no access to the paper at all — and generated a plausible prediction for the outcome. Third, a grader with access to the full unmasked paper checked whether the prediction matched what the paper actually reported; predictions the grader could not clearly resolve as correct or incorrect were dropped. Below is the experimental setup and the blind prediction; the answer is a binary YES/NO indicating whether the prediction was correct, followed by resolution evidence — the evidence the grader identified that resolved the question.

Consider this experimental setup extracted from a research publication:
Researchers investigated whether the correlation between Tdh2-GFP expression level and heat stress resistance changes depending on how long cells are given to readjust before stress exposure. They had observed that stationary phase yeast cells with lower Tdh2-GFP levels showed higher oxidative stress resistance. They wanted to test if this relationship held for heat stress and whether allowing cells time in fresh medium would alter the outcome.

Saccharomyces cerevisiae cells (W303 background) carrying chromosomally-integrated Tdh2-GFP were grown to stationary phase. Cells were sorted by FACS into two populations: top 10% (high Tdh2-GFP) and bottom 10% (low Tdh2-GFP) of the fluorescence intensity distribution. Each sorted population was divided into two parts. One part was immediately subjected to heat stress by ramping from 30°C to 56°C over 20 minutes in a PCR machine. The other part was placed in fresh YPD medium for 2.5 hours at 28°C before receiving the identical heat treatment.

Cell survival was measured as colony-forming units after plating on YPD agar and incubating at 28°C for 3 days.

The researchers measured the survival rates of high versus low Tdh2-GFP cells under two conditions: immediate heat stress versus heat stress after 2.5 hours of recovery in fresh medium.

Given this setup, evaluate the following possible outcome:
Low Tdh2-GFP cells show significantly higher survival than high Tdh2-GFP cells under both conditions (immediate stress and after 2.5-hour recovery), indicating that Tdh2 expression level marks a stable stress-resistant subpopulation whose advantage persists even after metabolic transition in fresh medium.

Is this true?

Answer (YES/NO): NO